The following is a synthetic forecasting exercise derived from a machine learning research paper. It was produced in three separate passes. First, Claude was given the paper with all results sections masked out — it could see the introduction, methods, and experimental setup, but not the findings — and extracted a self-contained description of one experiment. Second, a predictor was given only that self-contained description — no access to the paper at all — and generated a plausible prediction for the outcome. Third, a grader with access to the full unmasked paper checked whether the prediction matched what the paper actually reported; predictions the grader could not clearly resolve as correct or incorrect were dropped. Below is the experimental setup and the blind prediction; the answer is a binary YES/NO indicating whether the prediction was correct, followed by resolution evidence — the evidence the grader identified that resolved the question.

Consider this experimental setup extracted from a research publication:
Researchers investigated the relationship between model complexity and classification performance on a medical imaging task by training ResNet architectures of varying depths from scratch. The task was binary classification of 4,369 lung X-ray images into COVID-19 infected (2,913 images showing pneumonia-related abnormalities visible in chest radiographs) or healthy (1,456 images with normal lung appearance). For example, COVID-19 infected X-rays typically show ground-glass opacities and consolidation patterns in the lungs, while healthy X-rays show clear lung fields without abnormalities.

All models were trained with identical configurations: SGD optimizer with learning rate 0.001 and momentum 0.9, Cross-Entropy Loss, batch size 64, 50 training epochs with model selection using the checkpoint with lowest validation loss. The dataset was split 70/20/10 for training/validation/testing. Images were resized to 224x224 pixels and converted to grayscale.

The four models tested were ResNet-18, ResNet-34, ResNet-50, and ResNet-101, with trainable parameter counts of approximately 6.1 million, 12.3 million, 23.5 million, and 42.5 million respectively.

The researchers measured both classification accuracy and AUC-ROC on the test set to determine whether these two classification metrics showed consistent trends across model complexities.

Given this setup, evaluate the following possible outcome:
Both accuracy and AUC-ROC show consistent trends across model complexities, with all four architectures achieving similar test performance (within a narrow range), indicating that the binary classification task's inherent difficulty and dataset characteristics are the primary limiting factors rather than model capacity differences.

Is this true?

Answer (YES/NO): NO